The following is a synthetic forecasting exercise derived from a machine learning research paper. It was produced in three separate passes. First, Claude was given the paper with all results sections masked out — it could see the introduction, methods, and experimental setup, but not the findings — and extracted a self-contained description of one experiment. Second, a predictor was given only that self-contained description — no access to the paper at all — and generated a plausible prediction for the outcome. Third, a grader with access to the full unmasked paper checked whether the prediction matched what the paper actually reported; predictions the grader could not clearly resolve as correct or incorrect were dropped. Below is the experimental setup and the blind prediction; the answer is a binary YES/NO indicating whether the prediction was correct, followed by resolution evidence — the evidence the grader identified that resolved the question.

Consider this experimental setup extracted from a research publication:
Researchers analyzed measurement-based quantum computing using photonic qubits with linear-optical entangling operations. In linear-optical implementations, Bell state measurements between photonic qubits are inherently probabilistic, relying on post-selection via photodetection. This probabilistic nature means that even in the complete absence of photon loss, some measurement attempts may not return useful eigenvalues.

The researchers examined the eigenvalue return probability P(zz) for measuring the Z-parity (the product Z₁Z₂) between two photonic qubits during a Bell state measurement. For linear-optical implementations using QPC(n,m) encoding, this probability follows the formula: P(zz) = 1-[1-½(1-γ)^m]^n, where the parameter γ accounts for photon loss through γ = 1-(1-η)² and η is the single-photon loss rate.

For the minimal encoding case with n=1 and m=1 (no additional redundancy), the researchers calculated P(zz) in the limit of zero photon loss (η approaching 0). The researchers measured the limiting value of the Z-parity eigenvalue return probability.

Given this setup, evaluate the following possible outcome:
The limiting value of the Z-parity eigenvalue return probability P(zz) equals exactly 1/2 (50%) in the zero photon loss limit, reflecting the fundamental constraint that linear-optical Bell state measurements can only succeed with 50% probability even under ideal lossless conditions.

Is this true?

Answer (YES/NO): YES